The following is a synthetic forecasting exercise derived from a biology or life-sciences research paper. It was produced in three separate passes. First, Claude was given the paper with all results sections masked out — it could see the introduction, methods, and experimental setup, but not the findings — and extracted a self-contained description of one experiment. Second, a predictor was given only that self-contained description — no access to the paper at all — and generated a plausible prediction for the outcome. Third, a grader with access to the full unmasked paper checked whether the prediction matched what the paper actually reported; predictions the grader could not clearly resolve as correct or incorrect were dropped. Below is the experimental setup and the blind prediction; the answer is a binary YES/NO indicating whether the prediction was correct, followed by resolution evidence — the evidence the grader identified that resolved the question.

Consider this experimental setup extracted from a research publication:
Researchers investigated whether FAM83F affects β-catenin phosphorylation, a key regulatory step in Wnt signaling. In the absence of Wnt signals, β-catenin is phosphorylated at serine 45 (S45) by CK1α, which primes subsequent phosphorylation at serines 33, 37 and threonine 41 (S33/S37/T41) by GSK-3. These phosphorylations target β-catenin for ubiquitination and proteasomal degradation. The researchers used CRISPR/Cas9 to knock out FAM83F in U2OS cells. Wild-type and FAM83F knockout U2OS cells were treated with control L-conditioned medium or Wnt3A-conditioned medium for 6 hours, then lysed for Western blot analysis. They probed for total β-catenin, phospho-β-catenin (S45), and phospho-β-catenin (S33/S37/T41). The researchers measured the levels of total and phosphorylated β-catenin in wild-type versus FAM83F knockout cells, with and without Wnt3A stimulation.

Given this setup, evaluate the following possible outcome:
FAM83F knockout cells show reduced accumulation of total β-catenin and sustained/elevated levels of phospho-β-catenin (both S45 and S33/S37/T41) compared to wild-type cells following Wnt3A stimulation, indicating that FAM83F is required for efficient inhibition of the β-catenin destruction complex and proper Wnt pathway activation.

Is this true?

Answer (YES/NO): NO